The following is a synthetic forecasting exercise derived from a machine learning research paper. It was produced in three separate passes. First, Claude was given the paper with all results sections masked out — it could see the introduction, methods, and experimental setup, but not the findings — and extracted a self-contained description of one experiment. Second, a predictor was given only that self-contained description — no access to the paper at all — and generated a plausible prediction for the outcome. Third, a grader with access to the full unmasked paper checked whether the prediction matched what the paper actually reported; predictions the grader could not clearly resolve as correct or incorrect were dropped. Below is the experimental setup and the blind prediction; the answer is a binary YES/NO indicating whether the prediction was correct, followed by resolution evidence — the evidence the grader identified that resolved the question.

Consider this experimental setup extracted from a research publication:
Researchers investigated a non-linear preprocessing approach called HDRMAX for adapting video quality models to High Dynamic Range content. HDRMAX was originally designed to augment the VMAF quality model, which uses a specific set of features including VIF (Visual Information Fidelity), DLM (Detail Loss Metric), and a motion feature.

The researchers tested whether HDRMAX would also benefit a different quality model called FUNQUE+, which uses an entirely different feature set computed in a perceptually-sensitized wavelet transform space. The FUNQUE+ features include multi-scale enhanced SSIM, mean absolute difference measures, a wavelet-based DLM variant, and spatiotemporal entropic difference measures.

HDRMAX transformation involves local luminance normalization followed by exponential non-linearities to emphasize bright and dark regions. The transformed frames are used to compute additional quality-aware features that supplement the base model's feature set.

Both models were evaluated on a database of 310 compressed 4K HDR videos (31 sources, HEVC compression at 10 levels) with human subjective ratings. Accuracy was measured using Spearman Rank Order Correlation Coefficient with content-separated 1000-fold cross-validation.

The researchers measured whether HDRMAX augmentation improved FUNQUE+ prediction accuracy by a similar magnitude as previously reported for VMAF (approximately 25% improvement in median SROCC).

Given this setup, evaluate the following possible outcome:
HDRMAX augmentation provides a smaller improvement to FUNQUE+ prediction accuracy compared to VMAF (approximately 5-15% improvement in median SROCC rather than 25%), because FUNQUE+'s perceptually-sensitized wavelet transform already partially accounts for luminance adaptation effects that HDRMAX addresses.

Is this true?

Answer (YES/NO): NO